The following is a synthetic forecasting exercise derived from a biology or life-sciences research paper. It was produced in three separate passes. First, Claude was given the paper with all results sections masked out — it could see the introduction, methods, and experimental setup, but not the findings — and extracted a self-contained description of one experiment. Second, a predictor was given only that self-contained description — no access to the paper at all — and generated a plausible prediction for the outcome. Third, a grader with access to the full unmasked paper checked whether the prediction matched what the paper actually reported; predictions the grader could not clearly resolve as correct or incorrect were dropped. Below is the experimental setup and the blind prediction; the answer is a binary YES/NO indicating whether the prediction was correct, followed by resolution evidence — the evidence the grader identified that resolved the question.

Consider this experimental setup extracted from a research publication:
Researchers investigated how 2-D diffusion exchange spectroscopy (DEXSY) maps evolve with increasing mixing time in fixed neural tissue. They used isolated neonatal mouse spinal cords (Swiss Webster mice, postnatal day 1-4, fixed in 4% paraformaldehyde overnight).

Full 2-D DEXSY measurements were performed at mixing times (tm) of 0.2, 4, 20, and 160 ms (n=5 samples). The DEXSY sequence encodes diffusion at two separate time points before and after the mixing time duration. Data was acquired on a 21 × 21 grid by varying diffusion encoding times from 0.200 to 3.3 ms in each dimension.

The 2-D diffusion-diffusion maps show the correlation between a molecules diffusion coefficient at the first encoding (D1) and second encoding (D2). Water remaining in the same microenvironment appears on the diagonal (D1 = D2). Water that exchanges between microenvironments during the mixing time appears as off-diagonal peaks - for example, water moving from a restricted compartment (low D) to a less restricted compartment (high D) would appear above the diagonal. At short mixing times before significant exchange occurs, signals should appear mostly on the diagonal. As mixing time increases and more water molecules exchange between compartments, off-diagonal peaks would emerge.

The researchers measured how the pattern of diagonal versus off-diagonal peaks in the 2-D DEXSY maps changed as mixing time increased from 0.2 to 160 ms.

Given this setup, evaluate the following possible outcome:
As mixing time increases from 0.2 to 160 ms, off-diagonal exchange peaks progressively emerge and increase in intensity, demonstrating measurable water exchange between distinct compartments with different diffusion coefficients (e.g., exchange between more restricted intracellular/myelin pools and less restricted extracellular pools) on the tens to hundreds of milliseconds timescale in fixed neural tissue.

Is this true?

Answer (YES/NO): YES